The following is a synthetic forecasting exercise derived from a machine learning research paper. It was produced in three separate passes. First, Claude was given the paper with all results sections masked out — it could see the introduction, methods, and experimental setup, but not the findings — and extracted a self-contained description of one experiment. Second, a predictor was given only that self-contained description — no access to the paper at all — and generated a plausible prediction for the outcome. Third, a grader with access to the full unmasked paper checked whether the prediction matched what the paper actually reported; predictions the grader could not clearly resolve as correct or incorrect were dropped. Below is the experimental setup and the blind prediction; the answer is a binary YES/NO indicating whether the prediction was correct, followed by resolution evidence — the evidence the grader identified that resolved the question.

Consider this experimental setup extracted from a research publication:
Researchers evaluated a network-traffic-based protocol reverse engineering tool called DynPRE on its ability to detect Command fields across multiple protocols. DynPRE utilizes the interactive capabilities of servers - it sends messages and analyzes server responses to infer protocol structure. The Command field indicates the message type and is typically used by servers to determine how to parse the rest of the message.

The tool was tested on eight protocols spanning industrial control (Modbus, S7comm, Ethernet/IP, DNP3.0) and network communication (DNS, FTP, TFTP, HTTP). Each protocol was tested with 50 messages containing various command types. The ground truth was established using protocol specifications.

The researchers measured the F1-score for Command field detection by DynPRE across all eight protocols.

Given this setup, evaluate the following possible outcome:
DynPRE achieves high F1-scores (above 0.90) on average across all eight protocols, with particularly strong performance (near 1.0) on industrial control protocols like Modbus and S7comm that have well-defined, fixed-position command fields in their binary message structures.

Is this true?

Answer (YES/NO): NO